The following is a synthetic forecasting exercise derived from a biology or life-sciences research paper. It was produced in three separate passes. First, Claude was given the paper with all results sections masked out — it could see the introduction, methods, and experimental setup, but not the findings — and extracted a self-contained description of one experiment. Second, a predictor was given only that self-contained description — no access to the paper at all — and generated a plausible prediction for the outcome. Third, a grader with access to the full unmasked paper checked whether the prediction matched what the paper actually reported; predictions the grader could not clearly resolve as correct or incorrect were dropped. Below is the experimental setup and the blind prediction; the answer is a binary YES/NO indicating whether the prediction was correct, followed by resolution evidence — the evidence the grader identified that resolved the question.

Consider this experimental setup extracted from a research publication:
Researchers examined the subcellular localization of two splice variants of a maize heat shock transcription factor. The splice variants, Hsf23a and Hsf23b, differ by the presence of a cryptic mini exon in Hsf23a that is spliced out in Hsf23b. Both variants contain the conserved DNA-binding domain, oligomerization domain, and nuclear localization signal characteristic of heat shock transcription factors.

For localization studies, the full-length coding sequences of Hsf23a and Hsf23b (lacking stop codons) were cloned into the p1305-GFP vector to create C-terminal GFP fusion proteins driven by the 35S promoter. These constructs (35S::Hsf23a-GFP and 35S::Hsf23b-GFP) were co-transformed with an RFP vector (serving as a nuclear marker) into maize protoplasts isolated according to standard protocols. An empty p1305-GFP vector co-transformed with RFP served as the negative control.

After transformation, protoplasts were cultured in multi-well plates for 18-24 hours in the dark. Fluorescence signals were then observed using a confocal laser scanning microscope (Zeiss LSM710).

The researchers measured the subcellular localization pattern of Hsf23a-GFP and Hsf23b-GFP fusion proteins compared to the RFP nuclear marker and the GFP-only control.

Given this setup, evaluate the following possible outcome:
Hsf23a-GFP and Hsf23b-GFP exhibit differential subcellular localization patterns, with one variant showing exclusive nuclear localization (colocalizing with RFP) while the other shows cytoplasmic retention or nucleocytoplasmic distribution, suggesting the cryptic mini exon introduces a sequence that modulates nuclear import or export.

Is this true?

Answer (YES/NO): NO